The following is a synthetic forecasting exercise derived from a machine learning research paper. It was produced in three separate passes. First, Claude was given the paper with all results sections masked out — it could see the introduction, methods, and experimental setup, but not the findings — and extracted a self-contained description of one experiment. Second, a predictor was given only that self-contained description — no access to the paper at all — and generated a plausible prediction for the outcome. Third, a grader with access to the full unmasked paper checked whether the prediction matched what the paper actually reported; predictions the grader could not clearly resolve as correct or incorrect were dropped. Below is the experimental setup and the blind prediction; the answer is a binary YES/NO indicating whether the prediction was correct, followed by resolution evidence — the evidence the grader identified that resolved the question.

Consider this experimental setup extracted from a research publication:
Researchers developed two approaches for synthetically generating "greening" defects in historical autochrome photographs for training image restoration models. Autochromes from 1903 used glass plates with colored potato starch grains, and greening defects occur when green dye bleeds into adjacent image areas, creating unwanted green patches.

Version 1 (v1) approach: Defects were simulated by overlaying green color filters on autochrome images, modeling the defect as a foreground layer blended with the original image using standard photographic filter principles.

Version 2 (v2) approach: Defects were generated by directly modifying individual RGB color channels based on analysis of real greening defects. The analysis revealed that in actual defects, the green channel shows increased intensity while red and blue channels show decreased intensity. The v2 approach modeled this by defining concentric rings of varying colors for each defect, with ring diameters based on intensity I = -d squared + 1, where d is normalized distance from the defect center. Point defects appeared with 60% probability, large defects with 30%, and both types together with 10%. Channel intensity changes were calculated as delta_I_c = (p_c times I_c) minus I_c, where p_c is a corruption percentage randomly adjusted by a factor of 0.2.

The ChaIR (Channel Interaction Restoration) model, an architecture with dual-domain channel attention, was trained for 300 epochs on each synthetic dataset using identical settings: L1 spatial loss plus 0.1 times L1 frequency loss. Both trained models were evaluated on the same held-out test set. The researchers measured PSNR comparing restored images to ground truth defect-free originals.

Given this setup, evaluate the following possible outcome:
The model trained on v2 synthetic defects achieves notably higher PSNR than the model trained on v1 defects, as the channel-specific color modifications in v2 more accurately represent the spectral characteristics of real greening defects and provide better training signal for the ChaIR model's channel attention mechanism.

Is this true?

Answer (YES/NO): NO